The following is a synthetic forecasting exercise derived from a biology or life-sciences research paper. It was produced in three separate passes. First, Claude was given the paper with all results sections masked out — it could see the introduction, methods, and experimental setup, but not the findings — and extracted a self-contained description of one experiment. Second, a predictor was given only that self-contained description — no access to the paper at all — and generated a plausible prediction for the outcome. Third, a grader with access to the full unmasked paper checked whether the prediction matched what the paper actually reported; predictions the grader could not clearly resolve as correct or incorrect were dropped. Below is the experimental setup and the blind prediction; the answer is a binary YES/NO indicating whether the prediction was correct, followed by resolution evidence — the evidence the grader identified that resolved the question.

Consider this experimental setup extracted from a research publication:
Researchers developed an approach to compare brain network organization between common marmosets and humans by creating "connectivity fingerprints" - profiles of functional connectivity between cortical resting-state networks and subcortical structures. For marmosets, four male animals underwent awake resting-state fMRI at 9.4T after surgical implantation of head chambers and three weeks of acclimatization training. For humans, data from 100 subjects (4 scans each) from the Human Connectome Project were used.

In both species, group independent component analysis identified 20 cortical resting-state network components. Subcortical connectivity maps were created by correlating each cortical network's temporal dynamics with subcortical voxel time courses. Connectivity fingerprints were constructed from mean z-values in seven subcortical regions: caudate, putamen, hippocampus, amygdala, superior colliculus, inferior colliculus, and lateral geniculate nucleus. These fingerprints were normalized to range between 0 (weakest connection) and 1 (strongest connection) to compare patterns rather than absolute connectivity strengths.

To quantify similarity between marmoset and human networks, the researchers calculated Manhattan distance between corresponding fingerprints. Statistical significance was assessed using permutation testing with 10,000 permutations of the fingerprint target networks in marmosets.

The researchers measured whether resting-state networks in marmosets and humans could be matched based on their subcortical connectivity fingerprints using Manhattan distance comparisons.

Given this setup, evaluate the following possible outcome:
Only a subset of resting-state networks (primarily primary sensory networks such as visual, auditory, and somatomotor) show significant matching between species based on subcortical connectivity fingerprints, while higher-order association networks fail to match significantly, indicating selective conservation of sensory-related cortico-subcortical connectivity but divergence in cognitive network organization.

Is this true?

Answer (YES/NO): NO